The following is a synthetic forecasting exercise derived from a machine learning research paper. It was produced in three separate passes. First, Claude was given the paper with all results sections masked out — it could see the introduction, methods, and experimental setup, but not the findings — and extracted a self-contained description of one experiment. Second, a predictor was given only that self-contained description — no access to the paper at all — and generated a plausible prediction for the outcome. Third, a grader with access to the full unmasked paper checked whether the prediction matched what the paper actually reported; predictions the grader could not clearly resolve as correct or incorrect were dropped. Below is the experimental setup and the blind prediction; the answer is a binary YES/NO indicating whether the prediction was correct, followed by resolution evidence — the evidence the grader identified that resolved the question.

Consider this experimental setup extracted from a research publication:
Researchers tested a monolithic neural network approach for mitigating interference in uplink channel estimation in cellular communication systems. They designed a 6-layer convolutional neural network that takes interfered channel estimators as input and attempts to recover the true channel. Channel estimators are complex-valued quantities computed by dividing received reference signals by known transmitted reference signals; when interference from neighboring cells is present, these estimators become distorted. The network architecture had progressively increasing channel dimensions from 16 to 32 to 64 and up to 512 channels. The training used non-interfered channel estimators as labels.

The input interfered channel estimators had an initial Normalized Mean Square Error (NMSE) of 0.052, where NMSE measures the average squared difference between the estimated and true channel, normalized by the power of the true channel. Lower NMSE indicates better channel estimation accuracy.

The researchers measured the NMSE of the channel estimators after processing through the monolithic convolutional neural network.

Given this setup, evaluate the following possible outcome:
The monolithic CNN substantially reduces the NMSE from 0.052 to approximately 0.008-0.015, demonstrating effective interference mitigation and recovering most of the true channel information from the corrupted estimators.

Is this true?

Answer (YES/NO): NO